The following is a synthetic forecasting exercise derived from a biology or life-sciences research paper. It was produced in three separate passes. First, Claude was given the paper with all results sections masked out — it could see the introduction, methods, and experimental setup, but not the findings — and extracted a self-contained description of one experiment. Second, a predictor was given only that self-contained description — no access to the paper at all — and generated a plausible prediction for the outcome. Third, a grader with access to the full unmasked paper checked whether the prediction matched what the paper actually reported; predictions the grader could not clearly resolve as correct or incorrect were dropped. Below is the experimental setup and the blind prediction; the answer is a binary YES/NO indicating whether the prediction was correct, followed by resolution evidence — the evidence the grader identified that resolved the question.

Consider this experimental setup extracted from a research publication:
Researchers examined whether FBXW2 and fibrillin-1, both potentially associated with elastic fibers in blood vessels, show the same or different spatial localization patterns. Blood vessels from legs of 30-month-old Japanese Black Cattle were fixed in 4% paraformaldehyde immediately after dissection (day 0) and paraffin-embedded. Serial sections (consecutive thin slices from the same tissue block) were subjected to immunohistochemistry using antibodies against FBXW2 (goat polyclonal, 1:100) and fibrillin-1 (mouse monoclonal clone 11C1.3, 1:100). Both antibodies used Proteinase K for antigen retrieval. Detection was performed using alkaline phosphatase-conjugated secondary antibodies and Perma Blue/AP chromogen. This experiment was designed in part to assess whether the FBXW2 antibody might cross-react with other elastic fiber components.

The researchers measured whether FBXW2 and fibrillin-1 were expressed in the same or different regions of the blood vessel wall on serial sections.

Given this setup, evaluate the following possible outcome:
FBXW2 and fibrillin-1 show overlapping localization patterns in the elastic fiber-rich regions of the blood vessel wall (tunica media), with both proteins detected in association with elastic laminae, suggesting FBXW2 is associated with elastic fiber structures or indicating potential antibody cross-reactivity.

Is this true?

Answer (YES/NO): NO